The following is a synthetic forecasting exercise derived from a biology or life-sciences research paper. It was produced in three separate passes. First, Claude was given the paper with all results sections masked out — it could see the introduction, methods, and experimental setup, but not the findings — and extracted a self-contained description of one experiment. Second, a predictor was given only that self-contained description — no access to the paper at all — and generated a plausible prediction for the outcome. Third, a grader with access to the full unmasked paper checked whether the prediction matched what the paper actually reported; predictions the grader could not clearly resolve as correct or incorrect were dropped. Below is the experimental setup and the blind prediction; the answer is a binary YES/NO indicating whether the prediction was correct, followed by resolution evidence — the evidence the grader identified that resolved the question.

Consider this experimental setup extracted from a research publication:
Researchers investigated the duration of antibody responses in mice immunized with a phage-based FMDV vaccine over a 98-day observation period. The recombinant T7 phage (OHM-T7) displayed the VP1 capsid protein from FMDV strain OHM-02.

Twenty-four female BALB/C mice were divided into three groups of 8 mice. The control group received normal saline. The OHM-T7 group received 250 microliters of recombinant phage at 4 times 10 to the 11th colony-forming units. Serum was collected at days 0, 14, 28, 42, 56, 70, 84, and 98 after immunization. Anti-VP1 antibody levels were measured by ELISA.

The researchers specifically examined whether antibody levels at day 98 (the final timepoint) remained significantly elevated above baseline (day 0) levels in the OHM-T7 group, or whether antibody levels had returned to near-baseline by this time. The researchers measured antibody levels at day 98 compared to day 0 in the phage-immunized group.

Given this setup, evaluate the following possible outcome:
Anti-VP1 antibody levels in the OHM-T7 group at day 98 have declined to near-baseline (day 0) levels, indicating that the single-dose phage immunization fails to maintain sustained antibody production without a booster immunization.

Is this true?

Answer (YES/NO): NO